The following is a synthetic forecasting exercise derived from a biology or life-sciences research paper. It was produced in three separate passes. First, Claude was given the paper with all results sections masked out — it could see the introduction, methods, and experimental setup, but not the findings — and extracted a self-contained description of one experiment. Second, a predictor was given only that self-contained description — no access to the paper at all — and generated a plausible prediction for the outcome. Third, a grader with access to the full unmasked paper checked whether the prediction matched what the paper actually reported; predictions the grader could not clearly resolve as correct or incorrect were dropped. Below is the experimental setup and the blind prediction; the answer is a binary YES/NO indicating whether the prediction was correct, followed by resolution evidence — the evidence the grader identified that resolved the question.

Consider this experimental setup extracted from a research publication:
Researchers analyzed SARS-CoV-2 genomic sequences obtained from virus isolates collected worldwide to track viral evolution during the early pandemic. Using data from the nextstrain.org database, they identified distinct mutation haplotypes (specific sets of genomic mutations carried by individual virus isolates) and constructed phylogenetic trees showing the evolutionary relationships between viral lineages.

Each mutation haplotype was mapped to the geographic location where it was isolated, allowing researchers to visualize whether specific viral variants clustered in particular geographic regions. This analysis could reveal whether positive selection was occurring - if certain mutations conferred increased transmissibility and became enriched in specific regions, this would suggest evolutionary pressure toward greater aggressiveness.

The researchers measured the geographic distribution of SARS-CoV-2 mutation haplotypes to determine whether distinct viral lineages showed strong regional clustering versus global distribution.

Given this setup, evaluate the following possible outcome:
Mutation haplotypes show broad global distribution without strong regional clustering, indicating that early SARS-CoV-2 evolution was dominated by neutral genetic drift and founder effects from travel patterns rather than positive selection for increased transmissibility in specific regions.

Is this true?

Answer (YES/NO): YES